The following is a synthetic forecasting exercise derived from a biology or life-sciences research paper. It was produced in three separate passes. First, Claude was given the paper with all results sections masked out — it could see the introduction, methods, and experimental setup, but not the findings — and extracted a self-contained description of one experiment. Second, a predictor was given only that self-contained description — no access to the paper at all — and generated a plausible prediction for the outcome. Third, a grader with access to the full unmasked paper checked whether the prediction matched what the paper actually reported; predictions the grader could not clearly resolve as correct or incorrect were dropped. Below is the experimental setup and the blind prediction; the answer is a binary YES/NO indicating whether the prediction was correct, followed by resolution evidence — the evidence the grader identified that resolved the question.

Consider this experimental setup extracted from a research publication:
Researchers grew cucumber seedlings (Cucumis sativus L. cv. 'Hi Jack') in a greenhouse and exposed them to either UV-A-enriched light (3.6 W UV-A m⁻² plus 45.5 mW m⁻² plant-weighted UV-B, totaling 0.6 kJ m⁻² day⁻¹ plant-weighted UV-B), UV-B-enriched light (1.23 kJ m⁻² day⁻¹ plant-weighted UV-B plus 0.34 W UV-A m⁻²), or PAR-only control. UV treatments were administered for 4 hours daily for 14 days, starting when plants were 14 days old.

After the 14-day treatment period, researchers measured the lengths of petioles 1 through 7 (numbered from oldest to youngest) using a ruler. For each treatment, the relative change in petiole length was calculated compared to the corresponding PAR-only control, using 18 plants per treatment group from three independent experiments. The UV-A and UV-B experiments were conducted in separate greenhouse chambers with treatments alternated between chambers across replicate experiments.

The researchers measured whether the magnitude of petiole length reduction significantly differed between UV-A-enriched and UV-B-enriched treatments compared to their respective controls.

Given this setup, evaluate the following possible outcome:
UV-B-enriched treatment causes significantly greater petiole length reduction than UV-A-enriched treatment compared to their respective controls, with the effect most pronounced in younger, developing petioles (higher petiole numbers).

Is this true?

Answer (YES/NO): YES